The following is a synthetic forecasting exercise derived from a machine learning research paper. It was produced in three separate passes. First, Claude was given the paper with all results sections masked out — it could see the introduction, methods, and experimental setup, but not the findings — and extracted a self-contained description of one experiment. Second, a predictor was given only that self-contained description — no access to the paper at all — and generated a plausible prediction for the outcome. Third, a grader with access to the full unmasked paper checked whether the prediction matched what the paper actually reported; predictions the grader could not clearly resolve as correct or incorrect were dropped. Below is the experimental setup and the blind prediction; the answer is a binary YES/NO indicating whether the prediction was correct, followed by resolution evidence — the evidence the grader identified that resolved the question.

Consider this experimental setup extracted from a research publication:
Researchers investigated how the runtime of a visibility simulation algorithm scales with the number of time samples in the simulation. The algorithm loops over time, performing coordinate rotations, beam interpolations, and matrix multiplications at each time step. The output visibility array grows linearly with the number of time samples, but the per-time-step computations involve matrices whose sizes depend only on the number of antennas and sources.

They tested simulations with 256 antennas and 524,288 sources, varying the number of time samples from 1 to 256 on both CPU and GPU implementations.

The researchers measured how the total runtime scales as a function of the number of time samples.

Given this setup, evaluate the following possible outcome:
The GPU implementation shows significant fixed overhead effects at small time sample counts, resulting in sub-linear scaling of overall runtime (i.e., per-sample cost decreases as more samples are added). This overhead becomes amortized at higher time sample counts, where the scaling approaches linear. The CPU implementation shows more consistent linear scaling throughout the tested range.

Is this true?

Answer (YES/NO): NO